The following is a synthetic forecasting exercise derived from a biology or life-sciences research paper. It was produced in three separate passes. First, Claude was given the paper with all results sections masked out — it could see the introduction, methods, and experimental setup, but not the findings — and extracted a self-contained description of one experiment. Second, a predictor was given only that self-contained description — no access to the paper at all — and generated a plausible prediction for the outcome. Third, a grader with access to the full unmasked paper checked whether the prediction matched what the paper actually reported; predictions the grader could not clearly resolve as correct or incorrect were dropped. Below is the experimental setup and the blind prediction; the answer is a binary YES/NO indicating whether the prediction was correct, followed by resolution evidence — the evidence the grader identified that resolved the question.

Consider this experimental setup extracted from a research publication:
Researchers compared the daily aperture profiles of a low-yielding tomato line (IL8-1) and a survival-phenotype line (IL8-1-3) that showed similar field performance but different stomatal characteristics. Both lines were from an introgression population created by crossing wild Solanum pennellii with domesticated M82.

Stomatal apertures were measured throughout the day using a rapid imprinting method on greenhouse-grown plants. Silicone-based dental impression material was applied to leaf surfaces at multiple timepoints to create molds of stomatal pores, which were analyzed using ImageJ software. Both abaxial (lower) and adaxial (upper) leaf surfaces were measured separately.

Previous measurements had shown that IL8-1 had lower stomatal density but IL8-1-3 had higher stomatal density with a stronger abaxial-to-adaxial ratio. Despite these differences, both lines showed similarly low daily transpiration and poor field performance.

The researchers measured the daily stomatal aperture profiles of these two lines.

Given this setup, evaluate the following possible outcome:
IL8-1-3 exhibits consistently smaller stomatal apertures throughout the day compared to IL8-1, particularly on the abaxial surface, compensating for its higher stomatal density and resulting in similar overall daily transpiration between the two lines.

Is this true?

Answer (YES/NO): NO